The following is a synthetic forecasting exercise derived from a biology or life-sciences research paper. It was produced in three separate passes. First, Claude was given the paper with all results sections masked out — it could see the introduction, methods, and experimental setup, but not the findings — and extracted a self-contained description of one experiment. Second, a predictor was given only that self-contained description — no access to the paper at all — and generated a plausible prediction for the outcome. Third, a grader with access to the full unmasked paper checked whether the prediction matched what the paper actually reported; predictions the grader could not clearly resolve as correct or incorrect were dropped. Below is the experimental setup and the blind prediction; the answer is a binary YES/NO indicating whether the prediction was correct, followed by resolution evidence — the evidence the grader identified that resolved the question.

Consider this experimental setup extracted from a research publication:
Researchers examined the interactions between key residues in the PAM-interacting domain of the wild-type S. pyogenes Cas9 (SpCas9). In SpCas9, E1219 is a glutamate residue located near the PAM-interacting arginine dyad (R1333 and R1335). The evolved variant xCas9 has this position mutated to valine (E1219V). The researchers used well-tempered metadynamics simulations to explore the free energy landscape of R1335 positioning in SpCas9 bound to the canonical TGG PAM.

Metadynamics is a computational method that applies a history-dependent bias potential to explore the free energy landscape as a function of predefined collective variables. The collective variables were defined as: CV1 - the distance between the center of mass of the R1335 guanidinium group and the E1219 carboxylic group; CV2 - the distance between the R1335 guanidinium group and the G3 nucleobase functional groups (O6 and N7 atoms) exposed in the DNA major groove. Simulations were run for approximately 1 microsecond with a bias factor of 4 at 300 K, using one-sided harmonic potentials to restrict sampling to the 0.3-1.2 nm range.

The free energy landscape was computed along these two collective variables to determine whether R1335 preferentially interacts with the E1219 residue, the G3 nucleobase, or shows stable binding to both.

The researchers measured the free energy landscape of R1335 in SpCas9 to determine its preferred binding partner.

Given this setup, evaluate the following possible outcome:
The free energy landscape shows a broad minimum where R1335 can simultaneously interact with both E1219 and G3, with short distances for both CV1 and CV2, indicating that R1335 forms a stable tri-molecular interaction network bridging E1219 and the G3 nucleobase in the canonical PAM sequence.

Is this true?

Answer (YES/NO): NO